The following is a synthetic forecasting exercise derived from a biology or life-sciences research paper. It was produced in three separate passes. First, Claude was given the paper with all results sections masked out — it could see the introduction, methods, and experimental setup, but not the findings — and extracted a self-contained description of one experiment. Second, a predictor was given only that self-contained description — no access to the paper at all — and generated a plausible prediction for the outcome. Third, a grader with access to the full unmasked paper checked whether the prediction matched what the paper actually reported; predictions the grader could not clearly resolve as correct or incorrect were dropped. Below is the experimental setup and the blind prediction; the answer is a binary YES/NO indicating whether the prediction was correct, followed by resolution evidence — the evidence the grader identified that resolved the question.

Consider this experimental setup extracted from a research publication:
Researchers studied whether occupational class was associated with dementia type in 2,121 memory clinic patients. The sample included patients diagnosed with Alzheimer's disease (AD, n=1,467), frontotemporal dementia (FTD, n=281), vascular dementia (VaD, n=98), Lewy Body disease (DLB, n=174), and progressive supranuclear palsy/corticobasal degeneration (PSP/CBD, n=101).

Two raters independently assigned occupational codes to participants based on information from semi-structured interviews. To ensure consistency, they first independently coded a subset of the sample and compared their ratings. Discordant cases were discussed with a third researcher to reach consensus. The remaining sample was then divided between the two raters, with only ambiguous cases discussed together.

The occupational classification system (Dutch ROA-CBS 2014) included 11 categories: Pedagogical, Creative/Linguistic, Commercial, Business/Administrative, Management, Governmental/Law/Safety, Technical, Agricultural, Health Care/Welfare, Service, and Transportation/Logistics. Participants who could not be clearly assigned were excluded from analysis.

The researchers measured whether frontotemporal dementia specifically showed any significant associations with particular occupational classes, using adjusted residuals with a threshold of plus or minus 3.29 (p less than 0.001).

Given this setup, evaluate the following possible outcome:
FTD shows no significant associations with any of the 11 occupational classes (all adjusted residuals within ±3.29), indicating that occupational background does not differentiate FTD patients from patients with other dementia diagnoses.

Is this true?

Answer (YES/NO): YES